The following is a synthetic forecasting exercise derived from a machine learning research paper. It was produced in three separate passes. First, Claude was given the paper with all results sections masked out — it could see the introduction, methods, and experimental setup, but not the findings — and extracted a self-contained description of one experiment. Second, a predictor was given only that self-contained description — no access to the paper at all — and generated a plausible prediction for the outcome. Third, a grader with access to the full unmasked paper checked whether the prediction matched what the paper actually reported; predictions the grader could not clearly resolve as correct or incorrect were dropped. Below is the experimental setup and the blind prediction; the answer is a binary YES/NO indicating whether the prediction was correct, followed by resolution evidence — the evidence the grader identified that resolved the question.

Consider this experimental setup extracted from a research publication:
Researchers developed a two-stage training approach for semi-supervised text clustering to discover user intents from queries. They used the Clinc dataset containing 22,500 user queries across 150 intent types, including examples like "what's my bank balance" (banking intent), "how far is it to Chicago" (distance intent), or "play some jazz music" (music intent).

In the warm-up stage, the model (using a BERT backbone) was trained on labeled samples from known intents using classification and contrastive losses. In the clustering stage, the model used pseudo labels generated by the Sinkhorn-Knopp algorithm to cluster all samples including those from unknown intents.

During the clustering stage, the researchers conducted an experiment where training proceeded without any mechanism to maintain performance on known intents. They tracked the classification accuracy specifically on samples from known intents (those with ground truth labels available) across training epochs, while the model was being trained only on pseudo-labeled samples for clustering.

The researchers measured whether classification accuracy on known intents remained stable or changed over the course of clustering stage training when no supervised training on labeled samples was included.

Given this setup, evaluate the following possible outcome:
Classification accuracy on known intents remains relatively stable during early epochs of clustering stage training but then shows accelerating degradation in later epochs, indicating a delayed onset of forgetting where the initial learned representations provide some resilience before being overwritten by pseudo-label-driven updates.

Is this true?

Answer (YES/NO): NO